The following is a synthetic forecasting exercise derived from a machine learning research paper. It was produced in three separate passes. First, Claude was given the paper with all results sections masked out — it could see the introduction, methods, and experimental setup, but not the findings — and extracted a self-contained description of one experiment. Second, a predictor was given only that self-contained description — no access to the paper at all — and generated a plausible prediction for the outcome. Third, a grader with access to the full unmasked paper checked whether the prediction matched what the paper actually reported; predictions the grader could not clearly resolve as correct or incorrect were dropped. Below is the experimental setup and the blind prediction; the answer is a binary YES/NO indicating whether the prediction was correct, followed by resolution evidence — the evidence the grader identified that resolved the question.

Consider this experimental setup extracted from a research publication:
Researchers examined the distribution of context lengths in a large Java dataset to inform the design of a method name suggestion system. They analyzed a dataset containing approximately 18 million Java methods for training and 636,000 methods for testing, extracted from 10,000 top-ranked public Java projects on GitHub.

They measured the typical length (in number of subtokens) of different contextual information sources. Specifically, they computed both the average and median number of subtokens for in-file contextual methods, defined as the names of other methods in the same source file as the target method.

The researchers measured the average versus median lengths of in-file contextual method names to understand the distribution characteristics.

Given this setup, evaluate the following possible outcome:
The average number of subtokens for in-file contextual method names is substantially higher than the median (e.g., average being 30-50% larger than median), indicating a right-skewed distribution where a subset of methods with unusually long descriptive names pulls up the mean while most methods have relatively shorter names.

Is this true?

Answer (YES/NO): NO